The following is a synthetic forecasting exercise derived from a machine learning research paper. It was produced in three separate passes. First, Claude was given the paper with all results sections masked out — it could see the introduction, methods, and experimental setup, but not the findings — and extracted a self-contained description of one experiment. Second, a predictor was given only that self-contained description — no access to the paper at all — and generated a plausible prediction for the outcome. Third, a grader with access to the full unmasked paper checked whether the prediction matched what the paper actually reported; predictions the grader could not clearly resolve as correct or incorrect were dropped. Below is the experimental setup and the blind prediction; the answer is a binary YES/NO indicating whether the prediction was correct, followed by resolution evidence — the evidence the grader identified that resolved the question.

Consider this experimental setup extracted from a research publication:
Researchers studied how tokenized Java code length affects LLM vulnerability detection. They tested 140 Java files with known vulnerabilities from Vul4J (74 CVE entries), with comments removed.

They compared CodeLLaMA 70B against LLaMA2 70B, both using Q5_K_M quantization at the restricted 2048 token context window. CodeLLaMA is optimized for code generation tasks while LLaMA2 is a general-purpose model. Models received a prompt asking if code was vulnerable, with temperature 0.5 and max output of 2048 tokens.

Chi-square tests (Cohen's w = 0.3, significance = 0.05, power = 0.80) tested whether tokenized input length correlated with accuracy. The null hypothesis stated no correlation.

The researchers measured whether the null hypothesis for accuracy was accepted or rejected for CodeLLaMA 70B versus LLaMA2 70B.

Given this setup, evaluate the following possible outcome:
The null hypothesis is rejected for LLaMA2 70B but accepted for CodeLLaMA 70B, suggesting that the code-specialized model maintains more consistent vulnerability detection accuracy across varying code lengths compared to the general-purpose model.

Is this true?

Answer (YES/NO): NO